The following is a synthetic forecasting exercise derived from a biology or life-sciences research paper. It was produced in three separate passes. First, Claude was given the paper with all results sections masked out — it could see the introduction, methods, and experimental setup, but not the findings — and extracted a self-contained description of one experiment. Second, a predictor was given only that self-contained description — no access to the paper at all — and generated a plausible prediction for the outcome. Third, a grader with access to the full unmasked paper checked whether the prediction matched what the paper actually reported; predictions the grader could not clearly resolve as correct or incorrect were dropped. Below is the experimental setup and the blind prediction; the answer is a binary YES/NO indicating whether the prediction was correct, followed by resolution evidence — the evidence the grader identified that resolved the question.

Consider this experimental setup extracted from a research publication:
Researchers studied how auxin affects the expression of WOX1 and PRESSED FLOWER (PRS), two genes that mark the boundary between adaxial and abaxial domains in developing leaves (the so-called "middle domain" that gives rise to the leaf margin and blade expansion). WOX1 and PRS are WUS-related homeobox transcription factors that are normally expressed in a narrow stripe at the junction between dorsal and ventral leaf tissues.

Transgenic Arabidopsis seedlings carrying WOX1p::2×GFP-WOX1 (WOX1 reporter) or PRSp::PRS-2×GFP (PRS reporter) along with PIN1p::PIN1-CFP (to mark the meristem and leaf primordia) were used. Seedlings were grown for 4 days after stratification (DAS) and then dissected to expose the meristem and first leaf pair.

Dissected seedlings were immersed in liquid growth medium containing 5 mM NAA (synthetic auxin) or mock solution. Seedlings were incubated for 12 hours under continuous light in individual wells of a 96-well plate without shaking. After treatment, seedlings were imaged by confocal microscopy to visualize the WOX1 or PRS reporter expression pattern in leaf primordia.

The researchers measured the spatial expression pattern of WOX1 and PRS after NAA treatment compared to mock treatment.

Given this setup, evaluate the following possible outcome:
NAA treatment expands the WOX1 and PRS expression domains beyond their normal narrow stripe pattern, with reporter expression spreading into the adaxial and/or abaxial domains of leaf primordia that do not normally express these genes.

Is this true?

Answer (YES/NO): NO